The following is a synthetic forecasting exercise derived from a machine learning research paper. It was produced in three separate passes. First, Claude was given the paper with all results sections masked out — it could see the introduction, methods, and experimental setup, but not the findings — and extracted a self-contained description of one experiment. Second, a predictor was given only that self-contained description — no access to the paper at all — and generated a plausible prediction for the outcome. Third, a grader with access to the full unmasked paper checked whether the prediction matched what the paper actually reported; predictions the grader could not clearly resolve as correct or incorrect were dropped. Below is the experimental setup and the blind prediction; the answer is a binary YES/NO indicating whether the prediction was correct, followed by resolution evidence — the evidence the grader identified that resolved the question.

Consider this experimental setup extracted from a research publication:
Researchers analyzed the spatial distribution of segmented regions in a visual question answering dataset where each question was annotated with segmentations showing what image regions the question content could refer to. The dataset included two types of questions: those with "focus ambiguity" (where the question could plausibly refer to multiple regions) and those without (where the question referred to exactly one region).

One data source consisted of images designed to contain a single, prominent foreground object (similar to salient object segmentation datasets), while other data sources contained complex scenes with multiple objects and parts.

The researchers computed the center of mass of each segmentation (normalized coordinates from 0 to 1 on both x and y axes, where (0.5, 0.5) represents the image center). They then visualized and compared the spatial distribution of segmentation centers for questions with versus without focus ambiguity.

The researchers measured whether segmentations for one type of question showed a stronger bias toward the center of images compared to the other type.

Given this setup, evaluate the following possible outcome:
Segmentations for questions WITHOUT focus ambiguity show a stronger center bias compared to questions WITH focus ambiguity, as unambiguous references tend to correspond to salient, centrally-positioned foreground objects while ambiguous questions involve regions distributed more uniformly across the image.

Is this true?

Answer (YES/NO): YES